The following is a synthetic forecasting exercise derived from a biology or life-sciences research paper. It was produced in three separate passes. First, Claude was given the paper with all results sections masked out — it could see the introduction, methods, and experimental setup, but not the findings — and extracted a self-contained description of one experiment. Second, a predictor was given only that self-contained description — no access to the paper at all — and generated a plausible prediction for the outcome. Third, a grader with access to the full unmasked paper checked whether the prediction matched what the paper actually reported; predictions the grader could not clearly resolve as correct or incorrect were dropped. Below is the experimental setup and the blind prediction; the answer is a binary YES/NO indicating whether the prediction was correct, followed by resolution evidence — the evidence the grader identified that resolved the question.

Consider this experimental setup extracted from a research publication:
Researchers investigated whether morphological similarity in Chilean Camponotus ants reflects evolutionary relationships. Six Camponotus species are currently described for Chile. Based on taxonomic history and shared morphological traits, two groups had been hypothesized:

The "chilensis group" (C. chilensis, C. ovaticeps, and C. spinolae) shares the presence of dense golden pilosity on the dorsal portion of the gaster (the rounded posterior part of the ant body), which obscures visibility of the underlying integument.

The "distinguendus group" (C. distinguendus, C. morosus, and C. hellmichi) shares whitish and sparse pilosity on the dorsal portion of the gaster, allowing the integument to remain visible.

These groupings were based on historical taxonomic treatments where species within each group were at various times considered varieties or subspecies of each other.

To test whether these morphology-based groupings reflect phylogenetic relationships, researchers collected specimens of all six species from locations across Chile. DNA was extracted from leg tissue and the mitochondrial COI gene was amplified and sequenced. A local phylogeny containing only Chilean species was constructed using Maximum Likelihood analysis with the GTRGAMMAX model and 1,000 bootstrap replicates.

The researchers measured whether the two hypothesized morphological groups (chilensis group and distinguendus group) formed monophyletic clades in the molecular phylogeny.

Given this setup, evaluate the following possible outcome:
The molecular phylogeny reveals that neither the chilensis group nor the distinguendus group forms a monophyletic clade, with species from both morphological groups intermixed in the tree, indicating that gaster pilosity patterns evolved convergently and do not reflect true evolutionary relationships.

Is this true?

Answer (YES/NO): YES